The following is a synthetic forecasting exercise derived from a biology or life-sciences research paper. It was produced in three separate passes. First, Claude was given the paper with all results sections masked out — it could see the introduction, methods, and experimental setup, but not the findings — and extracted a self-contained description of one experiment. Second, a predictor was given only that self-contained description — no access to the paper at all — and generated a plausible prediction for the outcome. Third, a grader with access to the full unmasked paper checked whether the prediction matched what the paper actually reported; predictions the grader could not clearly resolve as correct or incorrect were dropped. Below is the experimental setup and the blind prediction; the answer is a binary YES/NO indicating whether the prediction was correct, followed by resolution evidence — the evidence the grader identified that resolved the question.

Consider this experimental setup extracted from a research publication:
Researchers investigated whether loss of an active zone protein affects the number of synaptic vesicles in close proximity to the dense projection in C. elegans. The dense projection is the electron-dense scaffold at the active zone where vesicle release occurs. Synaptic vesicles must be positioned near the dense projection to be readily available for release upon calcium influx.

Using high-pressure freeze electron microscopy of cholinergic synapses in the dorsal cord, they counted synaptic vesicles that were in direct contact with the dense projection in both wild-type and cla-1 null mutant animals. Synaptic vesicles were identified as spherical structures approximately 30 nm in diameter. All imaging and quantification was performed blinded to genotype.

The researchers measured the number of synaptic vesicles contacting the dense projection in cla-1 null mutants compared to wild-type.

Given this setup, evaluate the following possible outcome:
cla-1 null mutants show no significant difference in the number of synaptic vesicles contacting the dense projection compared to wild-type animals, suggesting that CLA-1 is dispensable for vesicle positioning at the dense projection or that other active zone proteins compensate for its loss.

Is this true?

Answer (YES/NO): NO